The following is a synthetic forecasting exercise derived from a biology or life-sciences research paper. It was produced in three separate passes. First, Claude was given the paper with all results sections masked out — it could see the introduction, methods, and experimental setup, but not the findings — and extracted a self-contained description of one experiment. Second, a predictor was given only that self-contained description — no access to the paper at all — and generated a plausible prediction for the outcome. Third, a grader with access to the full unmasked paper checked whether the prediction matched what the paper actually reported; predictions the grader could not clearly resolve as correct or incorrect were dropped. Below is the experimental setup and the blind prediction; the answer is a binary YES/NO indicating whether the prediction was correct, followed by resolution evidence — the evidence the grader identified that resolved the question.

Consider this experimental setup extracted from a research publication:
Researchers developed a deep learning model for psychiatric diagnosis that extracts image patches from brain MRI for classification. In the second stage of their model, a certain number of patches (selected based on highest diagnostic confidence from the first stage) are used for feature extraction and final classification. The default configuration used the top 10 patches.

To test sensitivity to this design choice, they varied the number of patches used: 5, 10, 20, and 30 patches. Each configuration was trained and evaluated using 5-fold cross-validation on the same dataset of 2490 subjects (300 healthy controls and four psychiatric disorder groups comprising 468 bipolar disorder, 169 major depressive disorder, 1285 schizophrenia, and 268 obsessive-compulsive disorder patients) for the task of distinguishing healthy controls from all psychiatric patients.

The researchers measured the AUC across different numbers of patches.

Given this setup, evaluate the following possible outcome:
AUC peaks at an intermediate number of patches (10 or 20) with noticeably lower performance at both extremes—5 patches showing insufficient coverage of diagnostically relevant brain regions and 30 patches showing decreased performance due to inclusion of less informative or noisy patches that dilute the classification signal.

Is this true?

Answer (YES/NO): NO